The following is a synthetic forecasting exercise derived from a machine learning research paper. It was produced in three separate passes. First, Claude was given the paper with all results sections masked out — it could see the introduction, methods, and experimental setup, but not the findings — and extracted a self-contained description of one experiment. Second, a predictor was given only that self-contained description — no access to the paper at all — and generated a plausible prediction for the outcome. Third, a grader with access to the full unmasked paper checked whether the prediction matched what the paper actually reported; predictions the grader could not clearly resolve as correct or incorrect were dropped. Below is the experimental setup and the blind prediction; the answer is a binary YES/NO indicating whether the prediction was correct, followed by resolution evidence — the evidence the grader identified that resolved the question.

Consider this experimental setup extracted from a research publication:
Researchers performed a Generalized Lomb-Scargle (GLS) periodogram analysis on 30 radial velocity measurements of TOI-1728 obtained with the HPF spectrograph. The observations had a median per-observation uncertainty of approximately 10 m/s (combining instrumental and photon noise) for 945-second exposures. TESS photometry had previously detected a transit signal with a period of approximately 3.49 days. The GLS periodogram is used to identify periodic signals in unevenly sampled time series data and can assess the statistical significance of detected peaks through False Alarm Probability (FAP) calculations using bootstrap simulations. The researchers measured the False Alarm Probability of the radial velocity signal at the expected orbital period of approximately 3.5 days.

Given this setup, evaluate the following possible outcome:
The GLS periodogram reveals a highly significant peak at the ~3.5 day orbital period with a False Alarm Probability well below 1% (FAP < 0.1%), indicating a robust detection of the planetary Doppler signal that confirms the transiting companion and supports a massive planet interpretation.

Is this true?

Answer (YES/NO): NO